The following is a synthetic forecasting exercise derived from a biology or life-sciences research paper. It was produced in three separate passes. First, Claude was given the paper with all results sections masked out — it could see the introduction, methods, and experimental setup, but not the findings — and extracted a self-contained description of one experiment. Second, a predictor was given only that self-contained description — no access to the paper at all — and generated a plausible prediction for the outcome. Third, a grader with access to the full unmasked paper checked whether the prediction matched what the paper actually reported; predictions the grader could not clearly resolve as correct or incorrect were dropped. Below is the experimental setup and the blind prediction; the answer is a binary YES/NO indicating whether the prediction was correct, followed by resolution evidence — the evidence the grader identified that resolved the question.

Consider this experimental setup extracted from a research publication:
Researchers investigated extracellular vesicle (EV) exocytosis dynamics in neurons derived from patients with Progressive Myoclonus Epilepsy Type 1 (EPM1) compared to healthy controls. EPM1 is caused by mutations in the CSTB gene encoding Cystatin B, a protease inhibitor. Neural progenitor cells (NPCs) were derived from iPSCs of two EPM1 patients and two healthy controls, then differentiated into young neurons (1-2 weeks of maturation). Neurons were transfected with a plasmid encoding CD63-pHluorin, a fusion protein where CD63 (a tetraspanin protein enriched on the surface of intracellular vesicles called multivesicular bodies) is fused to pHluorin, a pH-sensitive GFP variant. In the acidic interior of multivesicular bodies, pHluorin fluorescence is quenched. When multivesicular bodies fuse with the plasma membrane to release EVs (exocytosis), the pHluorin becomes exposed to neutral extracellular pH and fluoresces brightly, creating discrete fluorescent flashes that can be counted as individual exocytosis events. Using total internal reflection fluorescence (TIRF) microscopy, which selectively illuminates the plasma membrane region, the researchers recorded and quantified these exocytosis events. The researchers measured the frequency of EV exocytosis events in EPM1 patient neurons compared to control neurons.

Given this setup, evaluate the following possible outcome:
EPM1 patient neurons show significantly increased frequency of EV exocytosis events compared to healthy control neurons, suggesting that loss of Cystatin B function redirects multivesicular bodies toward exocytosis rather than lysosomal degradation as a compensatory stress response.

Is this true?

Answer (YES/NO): NO